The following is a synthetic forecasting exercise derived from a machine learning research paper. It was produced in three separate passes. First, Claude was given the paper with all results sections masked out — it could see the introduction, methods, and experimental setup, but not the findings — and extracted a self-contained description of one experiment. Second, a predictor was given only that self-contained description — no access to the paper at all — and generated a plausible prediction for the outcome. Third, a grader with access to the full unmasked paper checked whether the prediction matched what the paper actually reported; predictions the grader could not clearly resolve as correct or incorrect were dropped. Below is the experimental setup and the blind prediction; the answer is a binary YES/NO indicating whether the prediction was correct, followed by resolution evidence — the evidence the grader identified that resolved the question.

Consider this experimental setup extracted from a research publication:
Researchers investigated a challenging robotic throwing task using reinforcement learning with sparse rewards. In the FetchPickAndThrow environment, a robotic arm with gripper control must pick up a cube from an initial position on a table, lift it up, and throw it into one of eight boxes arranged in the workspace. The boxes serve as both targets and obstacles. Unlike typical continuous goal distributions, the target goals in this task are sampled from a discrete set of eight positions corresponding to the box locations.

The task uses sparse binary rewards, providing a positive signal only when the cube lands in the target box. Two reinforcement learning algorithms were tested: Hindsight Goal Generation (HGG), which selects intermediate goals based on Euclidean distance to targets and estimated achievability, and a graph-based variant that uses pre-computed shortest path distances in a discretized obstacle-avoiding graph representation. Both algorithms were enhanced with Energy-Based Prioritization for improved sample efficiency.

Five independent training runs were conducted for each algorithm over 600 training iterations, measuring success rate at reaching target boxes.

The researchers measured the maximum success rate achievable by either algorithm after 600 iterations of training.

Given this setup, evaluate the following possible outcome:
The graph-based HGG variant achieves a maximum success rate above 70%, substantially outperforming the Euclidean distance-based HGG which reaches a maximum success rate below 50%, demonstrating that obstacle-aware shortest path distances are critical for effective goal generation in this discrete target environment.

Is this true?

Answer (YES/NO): NO